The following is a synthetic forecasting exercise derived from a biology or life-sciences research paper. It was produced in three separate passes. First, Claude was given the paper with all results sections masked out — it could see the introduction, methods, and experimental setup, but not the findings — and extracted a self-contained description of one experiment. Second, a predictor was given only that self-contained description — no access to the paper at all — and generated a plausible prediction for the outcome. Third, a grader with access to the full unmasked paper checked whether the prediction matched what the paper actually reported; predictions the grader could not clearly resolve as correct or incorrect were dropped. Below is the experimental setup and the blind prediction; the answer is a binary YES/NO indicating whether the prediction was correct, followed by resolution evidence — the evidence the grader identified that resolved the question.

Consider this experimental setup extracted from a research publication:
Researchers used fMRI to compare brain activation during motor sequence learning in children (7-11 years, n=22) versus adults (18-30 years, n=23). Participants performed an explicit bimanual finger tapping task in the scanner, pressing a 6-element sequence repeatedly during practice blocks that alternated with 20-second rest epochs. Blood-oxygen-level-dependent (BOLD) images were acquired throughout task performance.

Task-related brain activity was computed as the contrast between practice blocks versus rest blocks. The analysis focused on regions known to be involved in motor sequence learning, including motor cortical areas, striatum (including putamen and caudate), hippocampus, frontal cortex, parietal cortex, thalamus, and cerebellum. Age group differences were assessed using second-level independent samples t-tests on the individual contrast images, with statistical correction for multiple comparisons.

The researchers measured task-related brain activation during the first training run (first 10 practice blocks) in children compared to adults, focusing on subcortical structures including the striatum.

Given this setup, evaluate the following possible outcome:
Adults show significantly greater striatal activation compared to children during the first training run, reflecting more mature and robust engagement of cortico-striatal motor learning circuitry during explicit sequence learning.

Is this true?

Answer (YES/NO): YES